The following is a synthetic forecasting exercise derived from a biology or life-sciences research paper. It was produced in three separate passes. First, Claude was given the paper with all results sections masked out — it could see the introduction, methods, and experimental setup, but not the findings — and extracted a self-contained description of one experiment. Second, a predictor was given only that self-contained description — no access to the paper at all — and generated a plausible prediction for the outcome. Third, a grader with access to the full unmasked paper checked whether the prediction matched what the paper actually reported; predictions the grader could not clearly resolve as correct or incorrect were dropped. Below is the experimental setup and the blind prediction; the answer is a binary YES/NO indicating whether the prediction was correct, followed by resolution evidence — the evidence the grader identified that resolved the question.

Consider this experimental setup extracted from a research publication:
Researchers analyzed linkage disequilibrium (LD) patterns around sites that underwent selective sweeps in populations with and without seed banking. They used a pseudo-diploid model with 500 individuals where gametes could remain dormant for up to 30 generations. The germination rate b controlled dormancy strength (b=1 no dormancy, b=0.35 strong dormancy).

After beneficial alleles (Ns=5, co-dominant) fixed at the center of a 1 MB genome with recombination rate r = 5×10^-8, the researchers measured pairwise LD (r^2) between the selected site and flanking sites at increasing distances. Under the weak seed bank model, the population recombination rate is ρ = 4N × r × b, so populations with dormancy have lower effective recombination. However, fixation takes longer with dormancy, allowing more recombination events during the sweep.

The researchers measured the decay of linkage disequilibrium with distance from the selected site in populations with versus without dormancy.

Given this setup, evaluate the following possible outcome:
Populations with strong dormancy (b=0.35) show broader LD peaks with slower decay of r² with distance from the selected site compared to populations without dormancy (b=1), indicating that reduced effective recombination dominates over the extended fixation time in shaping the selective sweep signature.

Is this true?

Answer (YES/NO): NO